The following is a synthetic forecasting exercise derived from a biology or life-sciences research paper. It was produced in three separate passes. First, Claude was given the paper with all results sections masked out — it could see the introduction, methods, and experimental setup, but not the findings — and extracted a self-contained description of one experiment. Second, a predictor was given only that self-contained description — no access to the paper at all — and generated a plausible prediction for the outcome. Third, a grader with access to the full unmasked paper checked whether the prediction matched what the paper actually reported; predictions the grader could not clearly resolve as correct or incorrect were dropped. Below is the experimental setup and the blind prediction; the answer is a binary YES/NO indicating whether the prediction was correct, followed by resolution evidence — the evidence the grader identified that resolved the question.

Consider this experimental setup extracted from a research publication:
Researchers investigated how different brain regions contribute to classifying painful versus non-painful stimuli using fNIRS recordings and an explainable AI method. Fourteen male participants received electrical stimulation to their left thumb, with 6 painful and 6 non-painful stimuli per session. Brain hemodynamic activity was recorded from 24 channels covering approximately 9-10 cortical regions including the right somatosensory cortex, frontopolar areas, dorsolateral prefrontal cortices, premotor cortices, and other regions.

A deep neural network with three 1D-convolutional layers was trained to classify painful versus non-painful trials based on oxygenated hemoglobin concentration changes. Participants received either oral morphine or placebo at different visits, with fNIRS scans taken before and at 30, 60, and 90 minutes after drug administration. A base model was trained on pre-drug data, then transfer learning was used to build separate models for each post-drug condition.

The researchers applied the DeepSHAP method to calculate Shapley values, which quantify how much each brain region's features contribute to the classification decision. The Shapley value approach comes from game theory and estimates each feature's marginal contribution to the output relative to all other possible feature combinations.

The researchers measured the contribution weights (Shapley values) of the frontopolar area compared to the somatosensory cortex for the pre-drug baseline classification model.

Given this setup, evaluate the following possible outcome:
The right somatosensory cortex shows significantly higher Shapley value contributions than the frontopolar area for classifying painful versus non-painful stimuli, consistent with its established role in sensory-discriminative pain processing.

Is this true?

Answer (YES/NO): NO